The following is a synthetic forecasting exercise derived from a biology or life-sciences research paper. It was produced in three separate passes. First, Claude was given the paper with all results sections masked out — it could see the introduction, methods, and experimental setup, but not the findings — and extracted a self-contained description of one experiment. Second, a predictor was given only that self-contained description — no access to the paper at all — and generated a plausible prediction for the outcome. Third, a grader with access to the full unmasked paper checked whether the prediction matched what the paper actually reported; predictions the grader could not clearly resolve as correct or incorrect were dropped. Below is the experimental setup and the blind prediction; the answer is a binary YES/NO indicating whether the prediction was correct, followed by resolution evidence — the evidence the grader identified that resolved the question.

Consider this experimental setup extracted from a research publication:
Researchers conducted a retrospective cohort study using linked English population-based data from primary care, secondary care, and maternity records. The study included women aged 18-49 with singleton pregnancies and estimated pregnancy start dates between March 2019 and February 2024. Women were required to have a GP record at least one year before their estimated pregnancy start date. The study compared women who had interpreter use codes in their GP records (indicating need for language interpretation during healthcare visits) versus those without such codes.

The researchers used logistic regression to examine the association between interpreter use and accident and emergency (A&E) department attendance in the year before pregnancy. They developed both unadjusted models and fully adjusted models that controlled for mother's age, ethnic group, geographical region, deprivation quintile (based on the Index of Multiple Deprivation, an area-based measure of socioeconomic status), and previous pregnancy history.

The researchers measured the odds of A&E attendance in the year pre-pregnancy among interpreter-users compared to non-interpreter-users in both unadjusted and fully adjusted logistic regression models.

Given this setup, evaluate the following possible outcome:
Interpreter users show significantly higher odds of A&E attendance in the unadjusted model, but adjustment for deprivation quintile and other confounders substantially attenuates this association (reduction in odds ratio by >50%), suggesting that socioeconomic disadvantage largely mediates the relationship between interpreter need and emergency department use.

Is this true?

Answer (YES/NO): NO